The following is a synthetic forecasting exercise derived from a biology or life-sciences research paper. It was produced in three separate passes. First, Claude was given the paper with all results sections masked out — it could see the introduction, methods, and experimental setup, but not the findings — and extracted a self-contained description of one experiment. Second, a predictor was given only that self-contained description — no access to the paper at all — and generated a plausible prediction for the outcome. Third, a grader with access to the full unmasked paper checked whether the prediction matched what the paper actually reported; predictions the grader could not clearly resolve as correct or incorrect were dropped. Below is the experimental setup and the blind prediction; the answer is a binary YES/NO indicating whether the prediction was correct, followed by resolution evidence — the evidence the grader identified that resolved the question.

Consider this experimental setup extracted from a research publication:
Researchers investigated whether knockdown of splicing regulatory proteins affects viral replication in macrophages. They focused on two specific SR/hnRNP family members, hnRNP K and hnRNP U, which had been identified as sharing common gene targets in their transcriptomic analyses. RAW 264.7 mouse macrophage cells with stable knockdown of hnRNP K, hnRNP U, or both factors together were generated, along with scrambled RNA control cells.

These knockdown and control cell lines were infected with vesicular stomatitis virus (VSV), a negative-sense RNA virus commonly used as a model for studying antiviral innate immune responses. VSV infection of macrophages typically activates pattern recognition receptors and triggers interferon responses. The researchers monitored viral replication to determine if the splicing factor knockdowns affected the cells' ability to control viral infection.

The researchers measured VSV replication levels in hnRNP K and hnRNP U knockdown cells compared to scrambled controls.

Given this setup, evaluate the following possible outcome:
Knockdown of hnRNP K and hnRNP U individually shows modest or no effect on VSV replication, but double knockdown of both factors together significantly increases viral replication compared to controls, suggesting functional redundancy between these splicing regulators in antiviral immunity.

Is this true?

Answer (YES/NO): NO